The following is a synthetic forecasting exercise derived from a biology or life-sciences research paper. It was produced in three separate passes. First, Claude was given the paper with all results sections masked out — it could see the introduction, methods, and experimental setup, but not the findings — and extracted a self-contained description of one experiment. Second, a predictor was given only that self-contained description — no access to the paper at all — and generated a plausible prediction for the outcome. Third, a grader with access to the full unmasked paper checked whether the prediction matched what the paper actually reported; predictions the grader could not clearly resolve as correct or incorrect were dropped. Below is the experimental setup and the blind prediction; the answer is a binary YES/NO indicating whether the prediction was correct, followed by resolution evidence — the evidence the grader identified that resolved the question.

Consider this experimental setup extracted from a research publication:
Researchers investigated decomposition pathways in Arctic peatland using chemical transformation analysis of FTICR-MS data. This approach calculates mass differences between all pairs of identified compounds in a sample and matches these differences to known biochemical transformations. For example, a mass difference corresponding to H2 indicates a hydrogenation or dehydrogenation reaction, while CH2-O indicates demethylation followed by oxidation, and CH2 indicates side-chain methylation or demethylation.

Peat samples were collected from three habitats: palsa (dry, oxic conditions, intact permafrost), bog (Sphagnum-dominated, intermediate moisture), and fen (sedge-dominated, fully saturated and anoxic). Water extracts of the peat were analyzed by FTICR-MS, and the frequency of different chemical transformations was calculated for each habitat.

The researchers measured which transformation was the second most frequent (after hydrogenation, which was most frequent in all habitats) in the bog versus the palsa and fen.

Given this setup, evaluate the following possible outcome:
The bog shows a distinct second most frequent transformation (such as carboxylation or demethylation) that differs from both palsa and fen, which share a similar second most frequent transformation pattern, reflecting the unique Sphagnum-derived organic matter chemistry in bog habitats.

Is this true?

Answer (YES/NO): YES